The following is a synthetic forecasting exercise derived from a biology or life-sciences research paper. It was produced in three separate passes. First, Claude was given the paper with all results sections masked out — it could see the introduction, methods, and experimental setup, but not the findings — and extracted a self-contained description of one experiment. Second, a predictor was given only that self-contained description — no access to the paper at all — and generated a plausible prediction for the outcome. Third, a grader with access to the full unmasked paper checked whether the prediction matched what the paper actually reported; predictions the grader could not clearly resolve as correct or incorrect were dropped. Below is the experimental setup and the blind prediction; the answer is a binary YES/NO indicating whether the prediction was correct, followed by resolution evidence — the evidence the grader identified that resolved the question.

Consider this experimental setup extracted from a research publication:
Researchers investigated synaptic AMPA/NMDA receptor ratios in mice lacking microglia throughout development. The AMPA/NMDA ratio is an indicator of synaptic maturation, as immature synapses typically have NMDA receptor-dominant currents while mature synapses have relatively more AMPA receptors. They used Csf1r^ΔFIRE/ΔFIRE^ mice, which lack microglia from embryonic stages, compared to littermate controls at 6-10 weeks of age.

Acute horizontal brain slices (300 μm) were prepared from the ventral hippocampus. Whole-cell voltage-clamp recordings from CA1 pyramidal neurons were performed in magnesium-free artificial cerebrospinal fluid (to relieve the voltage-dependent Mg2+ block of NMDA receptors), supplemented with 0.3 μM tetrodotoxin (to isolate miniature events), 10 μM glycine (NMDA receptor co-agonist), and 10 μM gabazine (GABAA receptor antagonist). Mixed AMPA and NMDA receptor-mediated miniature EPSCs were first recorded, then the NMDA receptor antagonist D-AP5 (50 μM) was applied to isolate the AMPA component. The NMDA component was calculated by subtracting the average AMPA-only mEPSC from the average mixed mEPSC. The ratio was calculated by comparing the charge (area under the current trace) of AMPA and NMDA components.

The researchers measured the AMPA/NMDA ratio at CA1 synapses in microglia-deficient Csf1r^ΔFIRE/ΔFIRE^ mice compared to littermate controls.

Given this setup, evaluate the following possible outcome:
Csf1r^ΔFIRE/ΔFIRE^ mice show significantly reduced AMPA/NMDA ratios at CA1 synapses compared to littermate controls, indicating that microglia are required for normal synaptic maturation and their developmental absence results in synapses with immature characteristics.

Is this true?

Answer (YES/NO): NO